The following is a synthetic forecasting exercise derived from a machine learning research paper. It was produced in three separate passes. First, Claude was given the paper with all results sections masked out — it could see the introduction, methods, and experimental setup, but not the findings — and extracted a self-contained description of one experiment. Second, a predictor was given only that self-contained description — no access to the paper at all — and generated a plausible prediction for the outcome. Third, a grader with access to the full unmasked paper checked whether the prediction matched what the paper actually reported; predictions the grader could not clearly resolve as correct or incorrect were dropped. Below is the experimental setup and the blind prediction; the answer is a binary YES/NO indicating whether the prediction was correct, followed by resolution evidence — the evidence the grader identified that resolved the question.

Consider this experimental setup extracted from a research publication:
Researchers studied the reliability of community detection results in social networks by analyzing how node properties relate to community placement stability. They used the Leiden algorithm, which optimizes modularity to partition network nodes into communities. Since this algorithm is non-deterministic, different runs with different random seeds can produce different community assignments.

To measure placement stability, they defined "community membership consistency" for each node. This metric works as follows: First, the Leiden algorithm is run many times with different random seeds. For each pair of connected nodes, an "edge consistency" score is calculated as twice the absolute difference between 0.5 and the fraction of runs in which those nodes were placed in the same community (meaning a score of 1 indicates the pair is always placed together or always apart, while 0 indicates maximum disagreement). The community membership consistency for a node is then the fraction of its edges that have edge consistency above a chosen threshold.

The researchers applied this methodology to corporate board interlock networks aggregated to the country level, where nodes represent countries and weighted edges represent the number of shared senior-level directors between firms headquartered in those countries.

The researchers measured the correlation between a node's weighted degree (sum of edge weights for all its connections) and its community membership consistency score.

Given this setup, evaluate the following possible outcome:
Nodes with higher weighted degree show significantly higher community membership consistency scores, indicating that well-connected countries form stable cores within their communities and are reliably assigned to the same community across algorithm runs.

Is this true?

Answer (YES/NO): NO